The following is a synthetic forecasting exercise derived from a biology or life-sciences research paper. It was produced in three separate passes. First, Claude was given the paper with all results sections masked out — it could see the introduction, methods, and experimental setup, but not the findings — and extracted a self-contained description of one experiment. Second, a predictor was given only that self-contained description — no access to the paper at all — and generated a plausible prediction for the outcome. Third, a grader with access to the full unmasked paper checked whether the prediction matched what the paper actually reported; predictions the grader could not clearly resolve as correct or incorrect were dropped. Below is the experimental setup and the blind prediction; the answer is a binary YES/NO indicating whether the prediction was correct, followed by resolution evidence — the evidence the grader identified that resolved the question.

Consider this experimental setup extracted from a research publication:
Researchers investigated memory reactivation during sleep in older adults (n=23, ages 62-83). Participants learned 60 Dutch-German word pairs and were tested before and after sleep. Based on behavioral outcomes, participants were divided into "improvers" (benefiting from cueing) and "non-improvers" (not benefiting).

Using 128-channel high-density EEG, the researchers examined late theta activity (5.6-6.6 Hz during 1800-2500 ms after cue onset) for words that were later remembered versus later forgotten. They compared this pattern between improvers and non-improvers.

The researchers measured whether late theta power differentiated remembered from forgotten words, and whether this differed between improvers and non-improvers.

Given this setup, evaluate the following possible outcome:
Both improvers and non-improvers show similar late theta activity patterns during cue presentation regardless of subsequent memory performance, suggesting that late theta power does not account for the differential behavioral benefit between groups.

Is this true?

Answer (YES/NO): NO